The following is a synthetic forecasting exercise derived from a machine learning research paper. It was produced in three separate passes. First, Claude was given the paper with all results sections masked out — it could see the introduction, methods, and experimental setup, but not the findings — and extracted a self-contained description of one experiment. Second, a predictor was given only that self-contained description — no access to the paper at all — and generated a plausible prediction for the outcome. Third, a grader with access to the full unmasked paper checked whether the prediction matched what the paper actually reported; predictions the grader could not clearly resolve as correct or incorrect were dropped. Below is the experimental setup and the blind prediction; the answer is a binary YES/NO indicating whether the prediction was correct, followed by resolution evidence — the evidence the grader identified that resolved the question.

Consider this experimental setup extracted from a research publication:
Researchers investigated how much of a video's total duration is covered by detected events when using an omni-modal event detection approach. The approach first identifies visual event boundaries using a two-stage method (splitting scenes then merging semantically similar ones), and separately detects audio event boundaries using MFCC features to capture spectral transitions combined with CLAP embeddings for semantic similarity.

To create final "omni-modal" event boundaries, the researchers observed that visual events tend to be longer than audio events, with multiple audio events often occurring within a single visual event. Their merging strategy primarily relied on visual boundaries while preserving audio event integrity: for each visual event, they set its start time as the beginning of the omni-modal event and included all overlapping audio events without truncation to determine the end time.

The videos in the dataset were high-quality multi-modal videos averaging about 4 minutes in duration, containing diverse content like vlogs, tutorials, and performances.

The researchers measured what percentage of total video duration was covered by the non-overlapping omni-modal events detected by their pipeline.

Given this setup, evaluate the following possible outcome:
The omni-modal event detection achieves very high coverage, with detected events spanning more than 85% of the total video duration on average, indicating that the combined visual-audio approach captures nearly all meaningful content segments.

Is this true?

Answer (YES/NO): YES